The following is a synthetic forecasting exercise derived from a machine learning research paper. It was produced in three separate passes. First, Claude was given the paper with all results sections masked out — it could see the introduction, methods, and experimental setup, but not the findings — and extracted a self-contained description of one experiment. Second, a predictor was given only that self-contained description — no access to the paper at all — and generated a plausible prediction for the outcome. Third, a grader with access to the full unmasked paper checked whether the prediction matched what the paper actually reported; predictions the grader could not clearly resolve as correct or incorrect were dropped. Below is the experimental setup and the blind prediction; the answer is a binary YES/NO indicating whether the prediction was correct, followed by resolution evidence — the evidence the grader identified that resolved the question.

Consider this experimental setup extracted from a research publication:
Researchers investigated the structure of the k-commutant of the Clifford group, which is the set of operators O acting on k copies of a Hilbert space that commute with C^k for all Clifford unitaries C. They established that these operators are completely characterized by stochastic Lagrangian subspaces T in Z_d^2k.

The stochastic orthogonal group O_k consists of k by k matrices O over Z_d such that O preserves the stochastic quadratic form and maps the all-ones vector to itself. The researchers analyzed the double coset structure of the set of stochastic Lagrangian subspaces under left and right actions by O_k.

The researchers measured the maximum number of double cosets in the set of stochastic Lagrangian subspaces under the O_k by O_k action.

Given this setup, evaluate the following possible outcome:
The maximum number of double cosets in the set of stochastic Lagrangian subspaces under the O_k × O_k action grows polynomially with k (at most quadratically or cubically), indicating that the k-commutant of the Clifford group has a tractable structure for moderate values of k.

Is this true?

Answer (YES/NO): NO